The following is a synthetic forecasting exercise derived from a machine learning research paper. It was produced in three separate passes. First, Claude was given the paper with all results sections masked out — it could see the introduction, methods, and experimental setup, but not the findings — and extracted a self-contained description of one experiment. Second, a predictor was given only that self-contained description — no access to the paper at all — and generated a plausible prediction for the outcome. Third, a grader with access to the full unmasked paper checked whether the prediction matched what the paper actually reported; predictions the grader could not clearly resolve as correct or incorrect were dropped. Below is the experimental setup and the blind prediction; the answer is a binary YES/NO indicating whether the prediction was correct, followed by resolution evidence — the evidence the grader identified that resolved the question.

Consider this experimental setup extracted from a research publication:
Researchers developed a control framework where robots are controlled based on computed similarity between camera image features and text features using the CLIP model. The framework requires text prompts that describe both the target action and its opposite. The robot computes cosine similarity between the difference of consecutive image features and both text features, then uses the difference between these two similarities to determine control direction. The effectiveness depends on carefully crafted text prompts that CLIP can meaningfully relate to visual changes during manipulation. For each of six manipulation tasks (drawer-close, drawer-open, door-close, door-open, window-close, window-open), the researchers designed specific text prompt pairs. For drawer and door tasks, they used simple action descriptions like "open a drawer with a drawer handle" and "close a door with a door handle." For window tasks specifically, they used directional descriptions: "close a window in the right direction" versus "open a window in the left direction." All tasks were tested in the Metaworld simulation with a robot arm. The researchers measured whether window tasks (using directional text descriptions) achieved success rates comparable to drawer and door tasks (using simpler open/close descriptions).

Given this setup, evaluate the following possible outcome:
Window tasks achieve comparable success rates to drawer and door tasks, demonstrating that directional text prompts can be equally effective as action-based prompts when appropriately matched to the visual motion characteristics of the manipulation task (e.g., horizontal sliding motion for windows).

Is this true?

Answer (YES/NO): YES